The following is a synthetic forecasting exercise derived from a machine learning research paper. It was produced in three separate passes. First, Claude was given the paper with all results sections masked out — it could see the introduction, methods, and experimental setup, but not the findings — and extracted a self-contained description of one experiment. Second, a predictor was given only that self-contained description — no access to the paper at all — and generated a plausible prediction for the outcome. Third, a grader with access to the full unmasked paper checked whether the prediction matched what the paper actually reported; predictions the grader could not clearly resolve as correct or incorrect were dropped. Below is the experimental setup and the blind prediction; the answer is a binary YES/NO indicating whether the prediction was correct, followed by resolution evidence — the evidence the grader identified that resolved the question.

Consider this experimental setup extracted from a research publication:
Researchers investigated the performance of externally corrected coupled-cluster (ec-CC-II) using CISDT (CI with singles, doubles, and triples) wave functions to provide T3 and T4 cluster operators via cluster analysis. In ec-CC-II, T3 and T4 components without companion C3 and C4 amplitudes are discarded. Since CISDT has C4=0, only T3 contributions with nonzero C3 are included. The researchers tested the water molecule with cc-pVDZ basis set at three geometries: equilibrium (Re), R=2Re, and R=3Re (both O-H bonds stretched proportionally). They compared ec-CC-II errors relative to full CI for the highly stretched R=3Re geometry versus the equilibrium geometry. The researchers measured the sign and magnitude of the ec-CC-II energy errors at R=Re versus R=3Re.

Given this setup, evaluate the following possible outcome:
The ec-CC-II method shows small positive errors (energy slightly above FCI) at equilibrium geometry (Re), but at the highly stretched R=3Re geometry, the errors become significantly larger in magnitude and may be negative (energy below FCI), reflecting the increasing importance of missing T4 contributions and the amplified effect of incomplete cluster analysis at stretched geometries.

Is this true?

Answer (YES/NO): YES